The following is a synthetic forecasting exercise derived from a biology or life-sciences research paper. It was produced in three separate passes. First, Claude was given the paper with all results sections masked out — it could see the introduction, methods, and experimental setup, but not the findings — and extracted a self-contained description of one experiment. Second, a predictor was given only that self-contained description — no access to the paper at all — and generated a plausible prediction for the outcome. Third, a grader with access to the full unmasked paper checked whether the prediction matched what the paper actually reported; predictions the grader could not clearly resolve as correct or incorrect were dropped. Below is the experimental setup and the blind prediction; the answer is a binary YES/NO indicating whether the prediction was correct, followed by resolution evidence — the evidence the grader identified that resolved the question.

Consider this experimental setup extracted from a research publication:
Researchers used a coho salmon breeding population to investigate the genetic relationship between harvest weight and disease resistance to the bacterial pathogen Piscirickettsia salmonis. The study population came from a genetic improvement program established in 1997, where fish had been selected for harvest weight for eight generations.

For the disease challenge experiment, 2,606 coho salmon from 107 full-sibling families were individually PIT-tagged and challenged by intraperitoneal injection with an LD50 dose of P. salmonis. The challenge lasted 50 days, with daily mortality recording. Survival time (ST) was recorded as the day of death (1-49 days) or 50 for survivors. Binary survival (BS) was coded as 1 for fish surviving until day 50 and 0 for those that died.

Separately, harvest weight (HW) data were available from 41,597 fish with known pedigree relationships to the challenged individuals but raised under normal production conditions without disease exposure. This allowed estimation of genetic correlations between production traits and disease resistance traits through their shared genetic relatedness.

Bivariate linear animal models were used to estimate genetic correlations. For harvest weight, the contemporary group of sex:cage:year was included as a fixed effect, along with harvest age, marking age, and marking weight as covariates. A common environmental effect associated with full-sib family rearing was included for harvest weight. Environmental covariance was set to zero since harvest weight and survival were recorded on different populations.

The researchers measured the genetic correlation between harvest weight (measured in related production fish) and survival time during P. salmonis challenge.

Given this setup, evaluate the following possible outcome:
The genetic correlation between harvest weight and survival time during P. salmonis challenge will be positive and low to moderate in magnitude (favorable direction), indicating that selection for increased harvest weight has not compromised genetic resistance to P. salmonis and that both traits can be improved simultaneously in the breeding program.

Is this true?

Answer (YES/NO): NO